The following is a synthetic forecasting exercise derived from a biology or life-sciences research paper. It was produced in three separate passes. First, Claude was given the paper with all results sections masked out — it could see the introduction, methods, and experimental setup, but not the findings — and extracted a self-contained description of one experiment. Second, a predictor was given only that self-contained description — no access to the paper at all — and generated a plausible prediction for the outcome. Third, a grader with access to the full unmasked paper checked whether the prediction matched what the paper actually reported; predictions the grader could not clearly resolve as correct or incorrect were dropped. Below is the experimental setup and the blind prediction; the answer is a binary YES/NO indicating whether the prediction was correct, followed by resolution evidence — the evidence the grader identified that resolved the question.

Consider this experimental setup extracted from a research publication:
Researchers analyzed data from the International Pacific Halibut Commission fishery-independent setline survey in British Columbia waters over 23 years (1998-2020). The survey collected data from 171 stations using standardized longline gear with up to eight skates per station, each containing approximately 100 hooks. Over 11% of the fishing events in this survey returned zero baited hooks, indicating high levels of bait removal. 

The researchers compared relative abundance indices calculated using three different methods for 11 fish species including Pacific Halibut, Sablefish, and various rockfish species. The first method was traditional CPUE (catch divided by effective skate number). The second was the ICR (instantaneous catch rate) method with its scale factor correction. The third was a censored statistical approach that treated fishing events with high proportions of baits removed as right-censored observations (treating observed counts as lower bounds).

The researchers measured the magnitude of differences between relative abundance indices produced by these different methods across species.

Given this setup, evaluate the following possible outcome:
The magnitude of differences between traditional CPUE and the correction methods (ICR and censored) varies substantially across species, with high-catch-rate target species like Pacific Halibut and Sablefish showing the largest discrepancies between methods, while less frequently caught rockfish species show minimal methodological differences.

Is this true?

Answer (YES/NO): NO